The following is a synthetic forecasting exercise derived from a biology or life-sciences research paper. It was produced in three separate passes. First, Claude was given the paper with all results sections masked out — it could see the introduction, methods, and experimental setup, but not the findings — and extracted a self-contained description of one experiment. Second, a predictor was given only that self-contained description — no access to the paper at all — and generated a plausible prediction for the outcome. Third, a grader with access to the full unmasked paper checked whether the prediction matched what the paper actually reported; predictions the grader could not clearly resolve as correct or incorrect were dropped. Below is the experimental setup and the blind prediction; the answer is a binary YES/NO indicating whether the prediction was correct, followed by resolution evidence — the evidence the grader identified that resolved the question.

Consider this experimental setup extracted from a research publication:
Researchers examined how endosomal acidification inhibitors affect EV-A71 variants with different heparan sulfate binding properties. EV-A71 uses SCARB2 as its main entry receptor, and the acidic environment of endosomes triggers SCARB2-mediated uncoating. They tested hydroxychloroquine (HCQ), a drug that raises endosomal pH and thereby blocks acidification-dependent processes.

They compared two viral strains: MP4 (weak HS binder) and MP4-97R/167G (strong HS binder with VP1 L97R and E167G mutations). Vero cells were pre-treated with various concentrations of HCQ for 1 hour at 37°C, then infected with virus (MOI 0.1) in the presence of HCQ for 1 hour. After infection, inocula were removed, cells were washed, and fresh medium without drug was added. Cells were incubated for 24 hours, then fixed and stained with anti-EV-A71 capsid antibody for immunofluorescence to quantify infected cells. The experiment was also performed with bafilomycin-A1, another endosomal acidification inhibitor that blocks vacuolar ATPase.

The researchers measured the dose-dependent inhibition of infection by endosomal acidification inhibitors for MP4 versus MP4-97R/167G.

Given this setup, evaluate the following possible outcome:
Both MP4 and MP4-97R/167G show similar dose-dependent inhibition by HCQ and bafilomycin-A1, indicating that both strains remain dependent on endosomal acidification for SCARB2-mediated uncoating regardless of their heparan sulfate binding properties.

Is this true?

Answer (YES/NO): NO